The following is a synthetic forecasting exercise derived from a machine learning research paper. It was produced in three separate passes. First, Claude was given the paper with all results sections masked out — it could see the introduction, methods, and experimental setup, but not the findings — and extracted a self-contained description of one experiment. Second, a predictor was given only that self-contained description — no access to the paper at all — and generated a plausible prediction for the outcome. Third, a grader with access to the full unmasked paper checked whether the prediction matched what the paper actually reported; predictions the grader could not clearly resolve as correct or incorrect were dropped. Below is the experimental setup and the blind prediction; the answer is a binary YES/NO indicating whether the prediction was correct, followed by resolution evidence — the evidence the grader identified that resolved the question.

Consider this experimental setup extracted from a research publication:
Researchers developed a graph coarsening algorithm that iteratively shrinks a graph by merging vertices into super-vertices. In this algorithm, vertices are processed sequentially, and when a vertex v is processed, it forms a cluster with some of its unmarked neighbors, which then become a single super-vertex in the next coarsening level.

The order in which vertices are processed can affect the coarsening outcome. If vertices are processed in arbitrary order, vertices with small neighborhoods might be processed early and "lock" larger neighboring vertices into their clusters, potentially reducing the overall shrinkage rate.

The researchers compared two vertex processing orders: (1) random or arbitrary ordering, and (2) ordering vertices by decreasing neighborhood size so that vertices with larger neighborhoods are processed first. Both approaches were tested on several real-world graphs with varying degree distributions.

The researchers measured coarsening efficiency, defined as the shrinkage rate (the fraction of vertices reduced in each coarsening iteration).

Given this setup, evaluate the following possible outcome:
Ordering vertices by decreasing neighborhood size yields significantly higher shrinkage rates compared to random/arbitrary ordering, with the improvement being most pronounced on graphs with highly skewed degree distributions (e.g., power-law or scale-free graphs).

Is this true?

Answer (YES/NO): NO